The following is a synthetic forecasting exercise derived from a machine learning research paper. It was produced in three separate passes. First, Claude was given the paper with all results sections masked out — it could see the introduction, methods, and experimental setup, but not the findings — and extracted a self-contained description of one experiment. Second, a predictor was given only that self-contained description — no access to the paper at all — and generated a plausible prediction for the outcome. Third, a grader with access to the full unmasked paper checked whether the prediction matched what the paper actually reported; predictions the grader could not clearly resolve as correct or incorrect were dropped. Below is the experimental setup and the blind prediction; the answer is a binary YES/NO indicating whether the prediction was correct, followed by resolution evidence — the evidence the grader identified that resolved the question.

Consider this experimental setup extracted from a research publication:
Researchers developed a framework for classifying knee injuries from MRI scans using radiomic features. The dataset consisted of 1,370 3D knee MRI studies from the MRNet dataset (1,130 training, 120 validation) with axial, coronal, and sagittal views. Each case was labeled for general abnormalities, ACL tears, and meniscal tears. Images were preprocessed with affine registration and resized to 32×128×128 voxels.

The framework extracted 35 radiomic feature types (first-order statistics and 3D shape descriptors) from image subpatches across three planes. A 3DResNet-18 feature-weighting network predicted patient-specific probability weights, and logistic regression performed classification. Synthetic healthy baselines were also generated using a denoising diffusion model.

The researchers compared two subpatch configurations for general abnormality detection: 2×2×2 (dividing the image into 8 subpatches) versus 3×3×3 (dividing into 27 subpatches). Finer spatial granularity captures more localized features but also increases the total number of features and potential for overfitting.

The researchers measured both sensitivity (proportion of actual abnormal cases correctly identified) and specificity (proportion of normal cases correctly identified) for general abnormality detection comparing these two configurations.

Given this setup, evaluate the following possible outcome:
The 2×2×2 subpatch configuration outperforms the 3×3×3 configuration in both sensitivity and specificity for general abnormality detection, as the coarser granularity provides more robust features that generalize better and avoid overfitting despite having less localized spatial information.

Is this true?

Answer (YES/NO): NO